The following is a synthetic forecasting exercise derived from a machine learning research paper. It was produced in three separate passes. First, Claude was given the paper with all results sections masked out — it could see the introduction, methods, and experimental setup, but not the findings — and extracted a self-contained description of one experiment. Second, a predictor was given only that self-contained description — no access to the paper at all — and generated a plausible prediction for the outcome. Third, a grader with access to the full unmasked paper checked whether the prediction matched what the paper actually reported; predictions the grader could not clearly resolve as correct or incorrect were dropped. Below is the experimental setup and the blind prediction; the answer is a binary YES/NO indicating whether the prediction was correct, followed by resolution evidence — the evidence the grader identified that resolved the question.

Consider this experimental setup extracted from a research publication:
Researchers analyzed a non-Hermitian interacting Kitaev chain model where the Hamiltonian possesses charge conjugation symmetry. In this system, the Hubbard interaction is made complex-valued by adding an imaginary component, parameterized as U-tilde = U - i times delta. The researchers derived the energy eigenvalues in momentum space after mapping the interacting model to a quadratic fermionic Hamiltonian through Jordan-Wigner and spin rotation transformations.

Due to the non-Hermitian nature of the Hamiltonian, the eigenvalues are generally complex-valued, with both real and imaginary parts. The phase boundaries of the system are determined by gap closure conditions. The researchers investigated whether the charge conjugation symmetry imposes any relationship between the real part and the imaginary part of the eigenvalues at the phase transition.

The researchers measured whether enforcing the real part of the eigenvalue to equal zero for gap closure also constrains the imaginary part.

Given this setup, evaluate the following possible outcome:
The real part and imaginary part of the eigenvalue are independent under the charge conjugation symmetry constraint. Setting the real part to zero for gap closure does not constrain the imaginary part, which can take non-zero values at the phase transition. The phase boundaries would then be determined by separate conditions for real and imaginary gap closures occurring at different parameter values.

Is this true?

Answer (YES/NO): NO